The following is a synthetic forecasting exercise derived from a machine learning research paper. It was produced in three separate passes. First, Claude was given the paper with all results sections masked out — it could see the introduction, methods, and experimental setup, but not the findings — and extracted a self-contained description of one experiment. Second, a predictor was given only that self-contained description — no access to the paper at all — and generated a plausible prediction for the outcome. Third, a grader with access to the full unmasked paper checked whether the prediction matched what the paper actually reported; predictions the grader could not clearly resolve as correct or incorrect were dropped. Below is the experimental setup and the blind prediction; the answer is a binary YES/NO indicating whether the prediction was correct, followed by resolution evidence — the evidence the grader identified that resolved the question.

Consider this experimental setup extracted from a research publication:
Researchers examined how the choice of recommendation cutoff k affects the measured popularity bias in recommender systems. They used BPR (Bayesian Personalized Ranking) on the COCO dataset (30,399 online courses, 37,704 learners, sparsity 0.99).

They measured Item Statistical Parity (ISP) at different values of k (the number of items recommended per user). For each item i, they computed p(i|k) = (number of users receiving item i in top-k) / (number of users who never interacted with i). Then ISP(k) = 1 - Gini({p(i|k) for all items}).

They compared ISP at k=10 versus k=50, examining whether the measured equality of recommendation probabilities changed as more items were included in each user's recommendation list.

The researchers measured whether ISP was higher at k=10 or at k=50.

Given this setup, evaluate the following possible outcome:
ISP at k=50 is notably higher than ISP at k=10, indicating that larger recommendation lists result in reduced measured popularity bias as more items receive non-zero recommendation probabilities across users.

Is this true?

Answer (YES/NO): YES